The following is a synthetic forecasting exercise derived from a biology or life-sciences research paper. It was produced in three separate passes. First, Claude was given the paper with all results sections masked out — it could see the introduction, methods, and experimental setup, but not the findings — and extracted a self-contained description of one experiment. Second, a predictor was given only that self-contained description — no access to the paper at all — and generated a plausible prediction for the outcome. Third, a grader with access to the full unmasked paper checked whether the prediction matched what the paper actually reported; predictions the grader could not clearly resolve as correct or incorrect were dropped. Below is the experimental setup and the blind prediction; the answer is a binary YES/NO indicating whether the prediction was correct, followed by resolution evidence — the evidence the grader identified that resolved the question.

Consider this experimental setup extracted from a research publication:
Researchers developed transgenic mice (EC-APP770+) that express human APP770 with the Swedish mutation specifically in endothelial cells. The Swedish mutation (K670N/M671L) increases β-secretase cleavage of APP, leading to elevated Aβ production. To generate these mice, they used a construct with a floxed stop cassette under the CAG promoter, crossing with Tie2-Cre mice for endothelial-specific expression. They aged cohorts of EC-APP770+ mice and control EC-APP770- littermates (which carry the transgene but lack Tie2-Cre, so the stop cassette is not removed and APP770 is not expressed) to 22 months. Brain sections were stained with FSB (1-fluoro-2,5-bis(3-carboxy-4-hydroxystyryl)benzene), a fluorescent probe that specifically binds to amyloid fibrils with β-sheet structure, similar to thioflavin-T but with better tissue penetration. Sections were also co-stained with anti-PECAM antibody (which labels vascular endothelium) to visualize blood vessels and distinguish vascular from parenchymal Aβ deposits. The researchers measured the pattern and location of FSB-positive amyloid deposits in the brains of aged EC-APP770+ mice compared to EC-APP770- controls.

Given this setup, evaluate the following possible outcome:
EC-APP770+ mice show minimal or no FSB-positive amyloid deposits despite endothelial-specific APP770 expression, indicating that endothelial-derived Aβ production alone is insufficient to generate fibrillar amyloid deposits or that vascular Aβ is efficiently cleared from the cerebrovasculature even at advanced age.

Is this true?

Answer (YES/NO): NO